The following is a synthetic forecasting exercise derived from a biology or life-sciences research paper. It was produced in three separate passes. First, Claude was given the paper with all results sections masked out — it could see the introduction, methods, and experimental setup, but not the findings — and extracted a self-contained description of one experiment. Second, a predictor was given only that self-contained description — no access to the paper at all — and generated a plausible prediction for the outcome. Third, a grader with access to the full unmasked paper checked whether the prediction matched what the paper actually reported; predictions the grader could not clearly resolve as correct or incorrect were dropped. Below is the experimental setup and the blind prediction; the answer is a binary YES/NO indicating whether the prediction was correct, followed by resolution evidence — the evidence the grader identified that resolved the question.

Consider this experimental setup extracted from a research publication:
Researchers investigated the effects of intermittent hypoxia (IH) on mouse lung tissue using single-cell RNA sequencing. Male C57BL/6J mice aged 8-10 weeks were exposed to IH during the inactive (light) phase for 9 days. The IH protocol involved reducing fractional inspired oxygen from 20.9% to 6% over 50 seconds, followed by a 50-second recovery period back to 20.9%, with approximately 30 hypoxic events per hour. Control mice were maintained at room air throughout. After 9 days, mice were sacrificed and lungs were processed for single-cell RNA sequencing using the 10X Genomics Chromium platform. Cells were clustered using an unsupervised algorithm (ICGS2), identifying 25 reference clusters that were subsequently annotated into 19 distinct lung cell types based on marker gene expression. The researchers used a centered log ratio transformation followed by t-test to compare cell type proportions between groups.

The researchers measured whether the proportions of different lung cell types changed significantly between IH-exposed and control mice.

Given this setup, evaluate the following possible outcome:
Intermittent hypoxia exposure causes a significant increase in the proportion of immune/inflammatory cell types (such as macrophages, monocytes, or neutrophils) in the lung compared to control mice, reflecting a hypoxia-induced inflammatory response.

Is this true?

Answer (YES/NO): NO